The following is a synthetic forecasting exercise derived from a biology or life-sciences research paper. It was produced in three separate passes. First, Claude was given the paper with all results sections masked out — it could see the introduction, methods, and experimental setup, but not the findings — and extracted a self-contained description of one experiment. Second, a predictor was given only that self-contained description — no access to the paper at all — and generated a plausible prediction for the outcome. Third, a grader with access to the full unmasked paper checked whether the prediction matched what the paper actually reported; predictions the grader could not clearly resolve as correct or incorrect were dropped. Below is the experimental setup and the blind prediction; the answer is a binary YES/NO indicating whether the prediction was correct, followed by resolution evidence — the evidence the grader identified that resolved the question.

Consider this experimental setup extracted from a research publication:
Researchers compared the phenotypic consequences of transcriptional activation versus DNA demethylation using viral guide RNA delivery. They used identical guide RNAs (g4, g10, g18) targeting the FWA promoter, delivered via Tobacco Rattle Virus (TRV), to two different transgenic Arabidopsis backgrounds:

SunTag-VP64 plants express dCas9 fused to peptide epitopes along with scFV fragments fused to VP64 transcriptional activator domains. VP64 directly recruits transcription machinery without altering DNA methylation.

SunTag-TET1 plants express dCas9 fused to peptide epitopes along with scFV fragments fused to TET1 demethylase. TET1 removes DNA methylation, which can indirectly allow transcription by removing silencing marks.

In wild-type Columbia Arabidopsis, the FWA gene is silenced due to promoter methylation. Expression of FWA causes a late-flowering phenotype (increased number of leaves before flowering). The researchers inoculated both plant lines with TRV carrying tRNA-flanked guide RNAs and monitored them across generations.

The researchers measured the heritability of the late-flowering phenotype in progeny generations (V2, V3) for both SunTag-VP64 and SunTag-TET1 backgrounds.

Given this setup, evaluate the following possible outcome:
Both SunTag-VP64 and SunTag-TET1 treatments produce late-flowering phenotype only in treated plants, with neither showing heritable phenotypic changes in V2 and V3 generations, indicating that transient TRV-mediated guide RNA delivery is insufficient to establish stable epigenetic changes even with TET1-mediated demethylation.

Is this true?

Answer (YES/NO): NO